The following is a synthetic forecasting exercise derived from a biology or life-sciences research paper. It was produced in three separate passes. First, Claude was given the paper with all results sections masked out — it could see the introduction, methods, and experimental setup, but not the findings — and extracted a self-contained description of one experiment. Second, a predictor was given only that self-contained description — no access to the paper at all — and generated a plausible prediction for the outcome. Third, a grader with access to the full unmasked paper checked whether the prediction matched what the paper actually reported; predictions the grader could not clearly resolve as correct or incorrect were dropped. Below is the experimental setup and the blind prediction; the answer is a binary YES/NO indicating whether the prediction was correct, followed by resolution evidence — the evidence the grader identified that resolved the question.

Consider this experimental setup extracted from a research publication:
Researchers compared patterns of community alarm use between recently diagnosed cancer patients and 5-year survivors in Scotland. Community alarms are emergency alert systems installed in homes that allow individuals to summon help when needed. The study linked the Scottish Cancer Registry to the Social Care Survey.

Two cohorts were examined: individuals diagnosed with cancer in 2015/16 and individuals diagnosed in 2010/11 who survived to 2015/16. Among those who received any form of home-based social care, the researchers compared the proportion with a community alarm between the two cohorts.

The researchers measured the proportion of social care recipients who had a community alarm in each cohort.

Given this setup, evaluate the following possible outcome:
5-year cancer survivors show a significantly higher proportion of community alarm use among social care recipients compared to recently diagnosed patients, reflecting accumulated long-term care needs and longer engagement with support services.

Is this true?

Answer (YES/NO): YES